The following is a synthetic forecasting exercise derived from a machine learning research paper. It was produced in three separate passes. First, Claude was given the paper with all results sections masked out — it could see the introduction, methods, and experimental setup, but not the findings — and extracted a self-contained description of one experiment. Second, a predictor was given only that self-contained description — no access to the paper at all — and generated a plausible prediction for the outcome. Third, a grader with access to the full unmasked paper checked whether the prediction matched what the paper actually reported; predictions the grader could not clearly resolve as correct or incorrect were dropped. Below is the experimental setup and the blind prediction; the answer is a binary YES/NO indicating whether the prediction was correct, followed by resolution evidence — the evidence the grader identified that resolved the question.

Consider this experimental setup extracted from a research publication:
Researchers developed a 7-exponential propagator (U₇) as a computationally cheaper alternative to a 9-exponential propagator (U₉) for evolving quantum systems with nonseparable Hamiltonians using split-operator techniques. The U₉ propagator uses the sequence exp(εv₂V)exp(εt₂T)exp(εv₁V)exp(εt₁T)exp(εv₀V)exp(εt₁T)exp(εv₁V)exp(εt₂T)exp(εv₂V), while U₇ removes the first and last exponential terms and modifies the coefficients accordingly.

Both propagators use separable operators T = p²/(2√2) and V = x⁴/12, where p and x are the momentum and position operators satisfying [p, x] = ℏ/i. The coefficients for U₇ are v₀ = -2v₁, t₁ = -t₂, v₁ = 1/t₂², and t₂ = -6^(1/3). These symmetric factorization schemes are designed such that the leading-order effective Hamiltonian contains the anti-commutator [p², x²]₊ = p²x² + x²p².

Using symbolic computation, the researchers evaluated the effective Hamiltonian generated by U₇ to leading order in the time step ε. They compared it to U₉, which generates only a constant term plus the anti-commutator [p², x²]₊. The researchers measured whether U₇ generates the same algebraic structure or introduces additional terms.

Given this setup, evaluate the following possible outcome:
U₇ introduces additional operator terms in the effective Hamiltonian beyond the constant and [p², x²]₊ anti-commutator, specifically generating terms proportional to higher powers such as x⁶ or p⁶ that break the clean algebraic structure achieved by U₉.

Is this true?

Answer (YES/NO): YES